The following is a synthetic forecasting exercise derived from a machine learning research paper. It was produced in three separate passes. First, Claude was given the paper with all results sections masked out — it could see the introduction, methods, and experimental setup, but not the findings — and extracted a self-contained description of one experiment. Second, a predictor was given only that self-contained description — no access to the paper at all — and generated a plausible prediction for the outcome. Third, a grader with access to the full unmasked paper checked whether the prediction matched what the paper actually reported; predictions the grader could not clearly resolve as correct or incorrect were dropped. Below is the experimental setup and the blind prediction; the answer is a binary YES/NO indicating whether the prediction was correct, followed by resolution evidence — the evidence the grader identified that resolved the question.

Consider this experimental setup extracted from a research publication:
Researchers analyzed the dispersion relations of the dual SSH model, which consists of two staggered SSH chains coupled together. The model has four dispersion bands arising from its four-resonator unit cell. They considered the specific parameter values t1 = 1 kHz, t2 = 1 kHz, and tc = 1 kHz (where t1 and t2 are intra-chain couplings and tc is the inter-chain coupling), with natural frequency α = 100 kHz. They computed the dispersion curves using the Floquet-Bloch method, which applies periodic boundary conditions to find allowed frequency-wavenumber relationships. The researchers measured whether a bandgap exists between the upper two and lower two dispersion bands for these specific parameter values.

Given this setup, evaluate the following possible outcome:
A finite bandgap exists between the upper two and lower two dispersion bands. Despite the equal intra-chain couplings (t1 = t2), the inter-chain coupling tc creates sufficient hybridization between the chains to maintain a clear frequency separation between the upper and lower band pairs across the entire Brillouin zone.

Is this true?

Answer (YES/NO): NO